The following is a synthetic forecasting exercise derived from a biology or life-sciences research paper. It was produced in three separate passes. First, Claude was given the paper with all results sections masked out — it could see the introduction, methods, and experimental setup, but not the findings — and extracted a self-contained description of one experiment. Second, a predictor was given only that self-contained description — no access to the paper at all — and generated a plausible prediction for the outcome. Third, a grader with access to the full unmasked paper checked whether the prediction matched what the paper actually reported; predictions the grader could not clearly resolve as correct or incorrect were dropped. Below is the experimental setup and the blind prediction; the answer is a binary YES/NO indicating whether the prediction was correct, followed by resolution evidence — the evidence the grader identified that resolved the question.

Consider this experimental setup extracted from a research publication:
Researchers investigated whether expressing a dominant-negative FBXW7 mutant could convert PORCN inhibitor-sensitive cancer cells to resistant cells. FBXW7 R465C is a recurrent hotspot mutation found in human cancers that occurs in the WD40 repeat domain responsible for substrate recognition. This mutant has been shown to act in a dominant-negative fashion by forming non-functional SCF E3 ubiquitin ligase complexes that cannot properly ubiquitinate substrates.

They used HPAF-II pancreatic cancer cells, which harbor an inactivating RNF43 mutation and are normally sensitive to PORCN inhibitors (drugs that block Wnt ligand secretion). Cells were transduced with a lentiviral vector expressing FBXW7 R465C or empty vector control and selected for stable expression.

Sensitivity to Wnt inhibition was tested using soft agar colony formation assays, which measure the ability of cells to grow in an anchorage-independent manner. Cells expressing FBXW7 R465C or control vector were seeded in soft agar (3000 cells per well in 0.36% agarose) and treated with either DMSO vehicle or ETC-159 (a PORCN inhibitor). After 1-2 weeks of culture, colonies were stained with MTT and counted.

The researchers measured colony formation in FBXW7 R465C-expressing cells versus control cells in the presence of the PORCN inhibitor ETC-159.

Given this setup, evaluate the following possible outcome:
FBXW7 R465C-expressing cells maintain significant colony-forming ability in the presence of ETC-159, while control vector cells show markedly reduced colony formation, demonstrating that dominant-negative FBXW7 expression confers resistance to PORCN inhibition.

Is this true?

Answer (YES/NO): YES